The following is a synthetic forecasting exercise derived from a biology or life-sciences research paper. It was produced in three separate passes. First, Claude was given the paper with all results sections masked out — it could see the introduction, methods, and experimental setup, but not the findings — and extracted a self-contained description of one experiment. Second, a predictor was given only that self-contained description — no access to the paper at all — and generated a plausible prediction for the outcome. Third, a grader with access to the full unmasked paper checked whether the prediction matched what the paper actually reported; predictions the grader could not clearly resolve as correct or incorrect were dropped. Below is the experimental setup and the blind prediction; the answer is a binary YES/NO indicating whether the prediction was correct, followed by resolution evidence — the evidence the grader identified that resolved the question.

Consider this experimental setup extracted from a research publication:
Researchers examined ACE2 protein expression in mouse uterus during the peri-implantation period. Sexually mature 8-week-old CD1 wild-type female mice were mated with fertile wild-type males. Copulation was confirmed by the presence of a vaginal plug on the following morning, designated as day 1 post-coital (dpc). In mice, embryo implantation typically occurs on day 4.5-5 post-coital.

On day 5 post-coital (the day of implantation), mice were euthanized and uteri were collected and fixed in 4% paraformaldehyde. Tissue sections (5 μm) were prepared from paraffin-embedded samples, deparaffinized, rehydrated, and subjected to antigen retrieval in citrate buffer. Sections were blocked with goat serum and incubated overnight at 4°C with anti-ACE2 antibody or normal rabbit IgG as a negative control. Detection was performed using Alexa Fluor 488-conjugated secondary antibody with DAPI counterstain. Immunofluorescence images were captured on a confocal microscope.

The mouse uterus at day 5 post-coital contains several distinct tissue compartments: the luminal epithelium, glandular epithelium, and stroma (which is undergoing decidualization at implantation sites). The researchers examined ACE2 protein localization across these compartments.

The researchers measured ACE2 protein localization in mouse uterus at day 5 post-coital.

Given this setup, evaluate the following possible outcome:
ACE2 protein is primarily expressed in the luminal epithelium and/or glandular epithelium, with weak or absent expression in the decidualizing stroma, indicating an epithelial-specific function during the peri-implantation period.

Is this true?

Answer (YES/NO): NO